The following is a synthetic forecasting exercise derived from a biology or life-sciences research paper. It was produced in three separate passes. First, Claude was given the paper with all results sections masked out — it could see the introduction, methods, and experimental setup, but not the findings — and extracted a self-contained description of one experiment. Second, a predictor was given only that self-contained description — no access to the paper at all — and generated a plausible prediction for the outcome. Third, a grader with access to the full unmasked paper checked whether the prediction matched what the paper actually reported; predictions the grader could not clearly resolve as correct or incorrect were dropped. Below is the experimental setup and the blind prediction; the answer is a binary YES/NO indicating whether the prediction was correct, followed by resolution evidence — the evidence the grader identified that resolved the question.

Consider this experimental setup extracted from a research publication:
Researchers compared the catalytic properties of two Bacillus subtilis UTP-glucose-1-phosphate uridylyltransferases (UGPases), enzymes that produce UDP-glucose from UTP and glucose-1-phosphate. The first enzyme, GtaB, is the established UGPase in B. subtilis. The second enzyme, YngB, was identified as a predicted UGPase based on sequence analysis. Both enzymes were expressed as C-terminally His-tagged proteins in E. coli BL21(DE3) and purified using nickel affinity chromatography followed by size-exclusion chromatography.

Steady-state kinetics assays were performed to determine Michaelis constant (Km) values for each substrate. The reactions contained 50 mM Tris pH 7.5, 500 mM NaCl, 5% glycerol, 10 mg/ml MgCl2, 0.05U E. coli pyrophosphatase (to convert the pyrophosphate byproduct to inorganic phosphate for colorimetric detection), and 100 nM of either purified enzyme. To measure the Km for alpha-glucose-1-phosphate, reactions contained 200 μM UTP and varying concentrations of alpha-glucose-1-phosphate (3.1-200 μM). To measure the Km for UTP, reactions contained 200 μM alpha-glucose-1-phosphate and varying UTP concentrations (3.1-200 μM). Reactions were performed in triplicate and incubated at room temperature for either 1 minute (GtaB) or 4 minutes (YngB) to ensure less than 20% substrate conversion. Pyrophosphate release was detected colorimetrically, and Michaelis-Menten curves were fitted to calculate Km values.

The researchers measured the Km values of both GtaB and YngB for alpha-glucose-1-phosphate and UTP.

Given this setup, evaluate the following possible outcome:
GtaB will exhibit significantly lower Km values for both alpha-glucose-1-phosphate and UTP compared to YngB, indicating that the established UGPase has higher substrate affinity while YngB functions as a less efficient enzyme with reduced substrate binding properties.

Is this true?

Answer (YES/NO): NO